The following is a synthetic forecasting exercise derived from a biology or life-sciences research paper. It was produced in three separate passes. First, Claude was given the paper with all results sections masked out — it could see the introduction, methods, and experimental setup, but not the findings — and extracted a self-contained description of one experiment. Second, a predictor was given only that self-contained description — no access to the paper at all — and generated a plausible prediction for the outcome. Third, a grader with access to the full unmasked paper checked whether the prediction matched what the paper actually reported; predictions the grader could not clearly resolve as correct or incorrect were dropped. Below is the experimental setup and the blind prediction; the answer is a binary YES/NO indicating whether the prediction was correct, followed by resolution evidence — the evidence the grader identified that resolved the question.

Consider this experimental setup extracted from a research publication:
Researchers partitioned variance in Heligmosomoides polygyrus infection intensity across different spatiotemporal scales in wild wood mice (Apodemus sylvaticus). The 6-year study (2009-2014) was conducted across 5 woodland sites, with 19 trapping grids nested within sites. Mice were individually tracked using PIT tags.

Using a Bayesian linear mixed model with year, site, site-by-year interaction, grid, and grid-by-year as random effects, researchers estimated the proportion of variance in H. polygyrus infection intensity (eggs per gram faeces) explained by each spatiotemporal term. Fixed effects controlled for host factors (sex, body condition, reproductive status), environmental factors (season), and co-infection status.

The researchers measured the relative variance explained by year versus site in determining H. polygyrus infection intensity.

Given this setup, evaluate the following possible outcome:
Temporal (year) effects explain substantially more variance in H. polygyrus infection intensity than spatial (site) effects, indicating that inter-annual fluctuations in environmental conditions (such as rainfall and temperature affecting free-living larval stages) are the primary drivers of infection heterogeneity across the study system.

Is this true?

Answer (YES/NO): NO